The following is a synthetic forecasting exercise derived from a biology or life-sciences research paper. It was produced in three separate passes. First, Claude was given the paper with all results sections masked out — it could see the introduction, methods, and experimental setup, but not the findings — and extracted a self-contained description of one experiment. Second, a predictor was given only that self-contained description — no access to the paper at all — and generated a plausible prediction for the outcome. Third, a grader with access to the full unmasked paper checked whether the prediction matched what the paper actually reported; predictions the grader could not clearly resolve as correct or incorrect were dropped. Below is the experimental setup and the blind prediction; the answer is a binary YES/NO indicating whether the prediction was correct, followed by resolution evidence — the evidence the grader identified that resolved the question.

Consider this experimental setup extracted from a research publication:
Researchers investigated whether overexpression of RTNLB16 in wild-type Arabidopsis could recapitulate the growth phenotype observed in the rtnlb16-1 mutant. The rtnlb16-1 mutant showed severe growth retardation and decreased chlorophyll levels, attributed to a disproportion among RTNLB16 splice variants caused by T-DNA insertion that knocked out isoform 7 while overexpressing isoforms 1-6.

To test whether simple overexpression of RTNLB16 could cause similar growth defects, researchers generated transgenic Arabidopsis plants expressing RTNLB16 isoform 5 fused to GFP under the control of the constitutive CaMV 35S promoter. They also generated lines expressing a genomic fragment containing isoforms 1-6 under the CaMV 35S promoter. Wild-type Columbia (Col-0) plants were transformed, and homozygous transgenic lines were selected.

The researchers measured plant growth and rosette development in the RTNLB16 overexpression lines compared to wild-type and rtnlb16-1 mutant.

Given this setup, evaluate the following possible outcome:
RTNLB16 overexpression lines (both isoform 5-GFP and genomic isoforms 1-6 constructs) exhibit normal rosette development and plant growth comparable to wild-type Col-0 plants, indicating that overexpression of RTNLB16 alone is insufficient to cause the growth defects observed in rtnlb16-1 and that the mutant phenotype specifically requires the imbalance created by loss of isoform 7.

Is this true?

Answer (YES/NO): YES